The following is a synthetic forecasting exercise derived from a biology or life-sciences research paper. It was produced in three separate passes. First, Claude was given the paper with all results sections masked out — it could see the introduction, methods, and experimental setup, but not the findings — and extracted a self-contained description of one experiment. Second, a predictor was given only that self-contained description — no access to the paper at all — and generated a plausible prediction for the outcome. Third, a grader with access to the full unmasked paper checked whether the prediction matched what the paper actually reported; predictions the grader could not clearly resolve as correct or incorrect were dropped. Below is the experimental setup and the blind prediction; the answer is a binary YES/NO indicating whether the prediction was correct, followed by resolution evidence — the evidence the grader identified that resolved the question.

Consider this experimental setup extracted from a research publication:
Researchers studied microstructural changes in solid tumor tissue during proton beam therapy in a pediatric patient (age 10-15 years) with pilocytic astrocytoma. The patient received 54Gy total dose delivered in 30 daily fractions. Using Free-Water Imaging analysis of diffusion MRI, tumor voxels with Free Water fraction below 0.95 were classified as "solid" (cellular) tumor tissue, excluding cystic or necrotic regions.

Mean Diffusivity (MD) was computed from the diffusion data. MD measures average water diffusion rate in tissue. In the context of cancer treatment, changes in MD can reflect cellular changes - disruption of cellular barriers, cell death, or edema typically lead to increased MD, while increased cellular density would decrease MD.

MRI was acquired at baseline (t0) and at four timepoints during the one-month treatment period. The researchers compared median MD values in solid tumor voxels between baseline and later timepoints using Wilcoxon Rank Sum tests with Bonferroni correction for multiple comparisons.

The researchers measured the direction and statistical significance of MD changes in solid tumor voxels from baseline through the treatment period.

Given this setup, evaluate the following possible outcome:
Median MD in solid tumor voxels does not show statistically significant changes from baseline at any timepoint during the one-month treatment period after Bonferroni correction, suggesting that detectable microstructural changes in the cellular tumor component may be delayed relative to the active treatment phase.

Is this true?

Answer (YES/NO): NO